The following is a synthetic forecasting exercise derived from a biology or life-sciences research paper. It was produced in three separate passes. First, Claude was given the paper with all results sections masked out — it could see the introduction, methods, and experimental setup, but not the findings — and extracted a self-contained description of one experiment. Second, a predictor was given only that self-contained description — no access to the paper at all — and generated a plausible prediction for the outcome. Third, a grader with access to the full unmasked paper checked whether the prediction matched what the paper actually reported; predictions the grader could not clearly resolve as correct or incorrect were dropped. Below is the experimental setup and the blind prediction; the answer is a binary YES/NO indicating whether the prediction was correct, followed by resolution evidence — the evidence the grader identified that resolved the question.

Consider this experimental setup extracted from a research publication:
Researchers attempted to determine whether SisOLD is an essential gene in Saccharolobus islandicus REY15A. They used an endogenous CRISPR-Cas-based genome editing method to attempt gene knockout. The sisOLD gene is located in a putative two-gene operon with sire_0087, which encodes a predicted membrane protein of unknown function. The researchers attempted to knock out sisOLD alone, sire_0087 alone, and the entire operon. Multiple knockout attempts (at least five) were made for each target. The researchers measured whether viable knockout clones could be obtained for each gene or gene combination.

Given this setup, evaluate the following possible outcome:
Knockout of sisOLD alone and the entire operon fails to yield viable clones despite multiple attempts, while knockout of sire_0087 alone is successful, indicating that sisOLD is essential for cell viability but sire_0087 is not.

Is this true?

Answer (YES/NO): YES